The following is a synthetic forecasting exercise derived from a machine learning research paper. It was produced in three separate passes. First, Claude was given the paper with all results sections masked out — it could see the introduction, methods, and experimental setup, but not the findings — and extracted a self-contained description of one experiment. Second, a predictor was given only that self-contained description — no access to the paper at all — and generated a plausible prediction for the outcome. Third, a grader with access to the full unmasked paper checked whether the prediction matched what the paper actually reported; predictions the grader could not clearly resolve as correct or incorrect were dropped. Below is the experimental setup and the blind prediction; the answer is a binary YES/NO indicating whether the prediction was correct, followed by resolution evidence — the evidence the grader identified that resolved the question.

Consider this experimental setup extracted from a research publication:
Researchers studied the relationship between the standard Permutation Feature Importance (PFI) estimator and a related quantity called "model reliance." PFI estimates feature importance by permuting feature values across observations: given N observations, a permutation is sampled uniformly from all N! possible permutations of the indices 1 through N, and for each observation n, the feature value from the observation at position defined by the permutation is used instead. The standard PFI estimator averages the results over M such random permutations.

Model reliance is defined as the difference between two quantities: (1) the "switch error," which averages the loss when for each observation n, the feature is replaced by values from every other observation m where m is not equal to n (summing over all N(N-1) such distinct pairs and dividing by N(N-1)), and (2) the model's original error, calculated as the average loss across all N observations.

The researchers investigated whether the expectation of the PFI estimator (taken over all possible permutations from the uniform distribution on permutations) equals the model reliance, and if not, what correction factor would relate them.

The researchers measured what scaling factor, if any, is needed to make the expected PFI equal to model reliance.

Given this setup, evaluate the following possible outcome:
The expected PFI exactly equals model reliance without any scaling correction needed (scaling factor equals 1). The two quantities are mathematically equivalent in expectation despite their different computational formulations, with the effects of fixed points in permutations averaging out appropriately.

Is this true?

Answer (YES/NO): NO